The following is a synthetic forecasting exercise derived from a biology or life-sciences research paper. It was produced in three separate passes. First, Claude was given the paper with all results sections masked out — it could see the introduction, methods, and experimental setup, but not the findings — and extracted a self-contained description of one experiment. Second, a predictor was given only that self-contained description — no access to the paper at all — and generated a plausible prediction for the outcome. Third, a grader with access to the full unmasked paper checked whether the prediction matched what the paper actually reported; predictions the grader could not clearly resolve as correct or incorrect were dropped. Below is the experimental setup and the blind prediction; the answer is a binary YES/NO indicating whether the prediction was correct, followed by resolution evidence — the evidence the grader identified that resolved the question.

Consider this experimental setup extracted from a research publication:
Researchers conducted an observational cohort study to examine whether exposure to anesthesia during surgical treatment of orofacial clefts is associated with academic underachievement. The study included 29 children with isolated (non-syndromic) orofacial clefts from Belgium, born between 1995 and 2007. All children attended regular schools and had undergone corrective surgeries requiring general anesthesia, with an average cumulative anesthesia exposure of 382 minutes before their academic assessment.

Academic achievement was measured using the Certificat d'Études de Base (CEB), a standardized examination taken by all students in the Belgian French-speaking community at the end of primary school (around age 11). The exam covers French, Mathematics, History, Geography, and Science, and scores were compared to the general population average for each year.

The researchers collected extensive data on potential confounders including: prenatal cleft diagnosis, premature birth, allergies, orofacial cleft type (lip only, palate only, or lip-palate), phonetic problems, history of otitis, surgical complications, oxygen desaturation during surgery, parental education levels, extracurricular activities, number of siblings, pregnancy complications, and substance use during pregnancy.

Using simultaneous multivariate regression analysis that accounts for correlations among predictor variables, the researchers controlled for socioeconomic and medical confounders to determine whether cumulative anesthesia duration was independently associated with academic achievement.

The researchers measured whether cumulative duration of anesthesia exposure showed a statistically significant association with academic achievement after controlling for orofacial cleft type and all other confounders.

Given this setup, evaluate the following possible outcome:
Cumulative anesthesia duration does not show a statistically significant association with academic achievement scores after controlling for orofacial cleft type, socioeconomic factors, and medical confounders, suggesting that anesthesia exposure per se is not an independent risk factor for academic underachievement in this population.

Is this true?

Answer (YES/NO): NO